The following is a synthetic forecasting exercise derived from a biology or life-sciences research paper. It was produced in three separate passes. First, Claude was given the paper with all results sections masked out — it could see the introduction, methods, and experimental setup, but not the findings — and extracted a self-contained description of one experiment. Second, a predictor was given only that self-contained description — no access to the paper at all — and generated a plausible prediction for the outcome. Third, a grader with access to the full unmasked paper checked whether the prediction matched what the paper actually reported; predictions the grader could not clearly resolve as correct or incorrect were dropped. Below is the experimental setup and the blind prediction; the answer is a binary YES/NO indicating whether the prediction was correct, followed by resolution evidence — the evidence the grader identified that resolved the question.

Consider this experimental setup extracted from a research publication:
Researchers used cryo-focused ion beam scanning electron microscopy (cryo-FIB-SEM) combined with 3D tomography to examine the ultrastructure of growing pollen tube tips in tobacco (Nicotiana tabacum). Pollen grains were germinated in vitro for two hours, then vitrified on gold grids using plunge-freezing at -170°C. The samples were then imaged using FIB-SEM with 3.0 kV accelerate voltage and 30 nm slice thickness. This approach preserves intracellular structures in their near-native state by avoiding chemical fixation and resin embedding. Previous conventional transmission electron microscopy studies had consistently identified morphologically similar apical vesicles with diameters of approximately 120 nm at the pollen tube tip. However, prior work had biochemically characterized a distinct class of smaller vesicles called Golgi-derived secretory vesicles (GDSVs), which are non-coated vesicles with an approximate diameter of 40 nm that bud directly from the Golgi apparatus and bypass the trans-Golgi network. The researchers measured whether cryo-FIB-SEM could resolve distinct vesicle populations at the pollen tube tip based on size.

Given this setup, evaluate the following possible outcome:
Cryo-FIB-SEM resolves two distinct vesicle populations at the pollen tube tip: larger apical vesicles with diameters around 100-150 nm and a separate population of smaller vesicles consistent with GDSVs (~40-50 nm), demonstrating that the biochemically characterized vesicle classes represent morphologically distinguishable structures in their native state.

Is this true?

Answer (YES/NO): YES